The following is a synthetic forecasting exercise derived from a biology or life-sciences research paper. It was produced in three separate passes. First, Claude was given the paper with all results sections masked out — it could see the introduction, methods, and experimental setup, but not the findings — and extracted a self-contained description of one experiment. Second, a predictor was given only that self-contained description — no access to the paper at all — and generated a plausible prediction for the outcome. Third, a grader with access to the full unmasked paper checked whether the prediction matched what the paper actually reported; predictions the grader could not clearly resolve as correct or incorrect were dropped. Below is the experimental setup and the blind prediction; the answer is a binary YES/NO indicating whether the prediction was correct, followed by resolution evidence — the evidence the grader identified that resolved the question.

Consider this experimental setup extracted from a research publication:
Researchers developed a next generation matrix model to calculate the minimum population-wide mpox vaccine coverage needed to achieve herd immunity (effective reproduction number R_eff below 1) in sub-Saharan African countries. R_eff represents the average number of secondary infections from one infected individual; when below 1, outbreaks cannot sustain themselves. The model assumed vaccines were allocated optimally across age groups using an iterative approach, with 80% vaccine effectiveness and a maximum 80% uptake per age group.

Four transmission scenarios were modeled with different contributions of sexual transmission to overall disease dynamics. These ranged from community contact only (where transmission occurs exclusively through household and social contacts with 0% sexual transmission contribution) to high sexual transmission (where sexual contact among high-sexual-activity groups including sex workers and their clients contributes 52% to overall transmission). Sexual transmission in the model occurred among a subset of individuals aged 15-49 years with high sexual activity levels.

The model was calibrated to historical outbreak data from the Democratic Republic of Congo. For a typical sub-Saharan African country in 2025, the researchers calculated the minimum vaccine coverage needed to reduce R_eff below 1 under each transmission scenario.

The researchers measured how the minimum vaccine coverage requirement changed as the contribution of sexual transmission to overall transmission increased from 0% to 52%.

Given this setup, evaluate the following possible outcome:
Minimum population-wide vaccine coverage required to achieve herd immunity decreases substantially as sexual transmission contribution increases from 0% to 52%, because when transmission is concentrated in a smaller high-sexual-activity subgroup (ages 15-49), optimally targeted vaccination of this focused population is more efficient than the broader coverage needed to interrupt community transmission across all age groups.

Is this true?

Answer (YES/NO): NO